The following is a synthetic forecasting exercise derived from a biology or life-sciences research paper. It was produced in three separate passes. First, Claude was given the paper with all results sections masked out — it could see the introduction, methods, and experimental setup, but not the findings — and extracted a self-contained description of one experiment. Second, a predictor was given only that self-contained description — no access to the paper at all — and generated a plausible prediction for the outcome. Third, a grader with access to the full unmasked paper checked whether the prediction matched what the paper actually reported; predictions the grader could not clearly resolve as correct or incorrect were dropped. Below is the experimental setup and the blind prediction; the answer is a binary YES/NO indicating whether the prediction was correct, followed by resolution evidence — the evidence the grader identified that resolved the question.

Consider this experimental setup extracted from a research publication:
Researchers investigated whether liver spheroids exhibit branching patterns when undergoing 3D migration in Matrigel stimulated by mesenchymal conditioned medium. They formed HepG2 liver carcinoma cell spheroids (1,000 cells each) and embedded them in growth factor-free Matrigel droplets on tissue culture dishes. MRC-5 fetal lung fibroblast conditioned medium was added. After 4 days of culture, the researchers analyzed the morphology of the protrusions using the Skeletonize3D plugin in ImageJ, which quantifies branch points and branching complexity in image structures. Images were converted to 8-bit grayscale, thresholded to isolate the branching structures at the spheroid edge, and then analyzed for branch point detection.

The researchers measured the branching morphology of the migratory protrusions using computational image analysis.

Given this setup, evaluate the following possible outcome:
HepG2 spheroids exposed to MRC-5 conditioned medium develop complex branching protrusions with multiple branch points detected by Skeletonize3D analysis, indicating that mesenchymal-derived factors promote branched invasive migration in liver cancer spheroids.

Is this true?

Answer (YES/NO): YES